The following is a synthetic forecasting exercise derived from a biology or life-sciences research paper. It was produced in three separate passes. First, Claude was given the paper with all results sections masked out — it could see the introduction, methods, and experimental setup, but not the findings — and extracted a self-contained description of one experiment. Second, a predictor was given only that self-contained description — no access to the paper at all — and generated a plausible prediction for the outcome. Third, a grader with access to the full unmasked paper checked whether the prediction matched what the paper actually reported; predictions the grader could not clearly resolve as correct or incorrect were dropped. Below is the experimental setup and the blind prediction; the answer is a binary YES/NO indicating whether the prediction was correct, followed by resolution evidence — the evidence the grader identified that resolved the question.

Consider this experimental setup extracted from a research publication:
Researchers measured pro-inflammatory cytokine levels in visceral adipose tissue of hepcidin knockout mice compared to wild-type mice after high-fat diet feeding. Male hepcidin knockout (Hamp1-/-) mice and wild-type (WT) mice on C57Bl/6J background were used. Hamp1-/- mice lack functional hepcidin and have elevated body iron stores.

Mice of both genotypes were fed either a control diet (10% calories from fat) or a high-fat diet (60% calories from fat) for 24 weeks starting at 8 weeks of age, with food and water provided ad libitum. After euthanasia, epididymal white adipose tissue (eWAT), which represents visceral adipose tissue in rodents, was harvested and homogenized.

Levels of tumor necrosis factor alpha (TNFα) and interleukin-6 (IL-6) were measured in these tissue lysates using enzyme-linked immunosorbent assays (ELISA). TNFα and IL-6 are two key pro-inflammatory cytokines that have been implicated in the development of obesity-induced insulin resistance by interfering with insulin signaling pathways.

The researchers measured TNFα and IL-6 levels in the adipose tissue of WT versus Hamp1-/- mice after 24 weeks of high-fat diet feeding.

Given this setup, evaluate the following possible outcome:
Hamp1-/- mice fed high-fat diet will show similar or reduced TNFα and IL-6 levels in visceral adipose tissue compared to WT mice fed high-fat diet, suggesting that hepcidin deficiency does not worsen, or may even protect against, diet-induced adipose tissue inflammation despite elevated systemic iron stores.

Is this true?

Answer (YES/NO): YES